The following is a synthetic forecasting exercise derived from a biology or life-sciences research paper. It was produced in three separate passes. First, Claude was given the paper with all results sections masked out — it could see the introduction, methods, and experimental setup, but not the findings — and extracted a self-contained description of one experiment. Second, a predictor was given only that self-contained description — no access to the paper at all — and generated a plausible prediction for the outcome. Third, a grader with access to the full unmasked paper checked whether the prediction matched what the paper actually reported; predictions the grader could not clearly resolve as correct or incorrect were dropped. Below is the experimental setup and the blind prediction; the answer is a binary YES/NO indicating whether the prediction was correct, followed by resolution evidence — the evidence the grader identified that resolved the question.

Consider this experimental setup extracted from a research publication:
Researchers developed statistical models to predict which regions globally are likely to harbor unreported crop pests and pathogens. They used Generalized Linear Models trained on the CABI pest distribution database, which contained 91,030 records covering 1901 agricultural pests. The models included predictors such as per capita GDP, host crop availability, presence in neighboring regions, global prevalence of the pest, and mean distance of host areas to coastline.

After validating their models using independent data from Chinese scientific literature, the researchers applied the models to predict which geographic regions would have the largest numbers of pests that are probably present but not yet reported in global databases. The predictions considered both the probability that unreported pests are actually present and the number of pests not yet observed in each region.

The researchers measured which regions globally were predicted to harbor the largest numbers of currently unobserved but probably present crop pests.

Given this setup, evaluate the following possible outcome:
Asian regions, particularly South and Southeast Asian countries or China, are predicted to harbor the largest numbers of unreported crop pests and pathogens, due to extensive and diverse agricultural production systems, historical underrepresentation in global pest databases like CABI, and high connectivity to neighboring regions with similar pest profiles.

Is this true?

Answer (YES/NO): YES